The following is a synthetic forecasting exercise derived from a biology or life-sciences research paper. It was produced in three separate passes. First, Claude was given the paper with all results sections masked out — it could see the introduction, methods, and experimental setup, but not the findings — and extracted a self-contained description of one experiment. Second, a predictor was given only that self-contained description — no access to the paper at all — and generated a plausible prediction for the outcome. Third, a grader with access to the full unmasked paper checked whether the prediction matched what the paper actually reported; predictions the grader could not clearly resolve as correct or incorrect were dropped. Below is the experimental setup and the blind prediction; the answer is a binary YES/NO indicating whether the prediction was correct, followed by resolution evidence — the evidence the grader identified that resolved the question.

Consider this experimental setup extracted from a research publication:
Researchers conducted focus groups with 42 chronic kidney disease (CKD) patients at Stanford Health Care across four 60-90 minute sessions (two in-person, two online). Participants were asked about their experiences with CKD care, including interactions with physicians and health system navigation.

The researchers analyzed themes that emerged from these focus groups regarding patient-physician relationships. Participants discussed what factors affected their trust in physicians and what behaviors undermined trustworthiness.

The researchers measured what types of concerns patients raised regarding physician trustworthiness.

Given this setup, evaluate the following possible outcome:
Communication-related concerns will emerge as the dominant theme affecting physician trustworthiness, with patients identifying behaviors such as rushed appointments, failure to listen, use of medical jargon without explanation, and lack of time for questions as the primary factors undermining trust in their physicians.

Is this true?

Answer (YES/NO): NO